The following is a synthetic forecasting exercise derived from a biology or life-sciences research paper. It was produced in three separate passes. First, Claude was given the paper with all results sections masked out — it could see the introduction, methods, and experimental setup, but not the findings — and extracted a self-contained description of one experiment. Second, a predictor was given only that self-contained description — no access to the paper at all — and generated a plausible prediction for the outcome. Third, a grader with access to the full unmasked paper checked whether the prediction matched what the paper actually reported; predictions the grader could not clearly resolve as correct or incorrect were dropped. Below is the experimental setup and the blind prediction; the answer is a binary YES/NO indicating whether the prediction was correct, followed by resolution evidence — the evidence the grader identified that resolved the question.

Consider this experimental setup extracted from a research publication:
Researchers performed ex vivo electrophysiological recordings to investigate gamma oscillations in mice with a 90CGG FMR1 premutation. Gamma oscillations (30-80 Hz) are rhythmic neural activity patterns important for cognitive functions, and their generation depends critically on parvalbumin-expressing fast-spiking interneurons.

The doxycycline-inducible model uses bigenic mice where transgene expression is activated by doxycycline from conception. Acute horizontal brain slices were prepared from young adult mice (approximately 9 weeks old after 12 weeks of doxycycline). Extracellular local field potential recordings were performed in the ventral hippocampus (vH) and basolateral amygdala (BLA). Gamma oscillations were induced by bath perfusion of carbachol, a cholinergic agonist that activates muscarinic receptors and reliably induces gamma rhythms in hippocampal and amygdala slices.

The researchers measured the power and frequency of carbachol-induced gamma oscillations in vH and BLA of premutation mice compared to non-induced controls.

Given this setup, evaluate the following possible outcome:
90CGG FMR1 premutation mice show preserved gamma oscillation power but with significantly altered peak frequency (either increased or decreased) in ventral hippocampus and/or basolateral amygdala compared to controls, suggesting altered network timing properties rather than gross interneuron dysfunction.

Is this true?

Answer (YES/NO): NO